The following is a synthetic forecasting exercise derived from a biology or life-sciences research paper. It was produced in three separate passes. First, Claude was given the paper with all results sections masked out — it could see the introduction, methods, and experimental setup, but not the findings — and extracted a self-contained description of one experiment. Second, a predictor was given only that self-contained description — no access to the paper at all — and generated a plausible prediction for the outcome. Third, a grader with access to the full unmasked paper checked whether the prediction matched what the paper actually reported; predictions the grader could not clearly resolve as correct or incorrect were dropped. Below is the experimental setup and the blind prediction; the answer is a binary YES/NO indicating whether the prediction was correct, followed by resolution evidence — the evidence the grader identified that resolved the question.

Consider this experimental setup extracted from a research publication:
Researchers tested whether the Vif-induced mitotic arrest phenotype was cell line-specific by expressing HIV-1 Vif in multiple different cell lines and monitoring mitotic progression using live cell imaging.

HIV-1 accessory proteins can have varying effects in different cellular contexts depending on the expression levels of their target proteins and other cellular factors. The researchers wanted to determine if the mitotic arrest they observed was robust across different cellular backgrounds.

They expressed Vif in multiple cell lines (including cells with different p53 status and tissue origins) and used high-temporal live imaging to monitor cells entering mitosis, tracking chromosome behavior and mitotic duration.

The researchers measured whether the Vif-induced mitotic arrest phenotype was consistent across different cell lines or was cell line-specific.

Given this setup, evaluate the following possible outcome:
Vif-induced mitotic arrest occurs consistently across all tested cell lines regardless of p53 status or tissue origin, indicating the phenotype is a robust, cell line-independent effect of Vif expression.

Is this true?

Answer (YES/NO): YES